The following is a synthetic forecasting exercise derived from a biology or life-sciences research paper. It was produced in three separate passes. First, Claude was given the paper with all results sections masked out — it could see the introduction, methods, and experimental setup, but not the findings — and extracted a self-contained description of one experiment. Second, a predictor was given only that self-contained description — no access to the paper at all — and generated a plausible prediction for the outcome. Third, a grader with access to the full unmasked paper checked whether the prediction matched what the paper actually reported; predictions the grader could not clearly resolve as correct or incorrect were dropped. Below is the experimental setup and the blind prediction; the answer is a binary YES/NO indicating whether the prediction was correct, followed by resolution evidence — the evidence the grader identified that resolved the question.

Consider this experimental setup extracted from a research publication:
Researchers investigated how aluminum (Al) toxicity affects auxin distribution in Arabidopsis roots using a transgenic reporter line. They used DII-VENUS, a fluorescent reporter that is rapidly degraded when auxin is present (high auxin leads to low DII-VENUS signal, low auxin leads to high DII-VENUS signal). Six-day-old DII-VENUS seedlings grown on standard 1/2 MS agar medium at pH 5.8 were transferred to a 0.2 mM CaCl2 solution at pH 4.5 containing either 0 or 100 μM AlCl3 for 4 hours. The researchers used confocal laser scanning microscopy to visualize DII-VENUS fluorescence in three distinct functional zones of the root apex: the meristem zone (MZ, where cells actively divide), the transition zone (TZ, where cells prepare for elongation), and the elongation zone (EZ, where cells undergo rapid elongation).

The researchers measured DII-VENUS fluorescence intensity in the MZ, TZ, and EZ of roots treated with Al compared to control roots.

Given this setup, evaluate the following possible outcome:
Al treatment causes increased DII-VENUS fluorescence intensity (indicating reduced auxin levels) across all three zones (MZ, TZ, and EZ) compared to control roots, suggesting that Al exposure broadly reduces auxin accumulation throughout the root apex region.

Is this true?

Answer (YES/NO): NO